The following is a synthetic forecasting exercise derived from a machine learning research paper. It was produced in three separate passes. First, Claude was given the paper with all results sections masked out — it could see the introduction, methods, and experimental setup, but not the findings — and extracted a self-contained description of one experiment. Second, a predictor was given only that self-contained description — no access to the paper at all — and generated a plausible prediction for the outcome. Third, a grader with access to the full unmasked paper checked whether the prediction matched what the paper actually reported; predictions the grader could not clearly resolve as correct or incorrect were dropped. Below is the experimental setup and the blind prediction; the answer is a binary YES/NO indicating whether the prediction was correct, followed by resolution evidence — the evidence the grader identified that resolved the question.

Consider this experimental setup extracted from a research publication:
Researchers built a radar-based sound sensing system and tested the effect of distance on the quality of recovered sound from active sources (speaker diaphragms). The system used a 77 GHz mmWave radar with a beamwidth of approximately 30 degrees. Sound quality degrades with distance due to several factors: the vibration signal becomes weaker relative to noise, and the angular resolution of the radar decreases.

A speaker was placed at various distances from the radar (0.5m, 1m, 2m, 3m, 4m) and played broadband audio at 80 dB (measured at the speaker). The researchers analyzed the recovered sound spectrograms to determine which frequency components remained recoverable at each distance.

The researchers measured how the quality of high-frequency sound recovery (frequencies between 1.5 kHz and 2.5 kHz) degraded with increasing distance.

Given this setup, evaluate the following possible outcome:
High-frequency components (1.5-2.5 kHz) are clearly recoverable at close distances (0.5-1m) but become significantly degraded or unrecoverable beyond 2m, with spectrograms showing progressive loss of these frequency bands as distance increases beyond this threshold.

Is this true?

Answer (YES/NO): YES